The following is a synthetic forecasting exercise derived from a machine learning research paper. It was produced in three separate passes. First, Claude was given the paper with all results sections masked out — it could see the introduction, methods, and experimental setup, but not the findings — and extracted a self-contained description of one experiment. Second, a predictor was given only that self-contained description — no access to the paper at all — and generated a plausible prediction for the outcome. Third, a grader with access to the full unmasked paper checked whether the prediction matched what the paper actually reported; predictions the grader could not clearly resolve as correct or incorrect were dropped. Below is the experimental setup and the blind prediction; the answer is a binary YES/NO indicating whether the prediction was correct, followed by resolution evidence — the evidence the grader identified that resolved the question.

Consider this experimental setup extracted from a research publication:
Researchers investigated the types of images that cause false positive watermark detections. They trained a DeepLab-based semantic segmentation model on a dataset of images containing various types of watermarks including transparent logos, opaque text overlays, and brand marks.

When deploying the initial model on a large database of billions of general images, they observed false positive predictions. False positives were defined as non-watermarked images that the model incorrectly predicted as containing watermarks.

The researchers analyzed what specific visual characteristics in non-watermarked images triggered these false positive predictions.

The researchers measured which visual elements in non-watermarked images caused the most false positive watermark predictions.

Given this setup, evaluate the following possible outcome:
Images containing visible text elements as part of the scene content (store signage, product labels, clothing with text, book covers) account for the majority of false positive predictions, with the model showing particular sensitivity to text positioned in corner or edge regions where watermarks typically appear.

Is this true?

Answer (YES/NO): NO